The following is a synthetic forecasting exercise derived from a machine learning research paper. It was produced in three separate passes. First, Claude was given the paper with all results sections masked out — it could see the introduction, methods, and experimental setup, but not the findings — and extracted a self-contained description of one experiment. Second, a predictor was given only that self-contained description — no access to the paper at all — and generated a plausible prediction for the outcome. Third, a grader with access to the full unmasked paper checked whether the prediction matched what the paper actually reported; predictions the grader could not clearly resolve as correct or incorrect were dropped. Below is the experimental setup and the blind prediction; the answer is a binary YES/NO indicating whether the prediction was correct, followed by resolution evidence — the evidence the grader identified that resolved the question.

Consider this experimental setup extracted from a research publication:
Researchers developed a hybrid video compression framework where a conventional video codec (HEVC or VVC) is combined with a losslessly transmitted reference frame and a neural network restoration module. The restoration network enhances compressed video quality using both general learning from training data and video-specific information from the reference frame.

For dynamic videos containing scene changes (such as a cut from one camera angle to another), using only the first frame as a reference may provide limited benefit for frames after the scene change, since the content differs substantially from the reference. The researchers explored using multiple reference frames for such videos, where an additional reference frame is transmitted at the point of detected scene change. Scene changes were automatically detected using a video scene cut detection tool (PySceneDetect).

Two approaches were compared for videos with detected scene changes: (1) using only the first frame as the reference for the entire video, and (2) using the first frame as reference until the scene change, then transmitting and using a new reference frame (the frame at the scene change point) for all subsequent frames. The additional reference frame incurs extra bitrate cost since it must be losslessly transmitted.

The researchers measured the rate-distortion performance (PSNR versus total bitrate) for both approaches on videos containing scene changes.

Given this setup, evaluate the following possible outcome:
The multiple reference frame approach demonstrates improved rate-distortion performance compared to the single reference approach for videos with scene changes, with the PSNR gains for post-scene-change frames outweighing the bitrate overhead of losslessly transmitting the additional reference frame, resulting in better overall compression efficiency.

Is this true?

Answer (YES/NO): YES